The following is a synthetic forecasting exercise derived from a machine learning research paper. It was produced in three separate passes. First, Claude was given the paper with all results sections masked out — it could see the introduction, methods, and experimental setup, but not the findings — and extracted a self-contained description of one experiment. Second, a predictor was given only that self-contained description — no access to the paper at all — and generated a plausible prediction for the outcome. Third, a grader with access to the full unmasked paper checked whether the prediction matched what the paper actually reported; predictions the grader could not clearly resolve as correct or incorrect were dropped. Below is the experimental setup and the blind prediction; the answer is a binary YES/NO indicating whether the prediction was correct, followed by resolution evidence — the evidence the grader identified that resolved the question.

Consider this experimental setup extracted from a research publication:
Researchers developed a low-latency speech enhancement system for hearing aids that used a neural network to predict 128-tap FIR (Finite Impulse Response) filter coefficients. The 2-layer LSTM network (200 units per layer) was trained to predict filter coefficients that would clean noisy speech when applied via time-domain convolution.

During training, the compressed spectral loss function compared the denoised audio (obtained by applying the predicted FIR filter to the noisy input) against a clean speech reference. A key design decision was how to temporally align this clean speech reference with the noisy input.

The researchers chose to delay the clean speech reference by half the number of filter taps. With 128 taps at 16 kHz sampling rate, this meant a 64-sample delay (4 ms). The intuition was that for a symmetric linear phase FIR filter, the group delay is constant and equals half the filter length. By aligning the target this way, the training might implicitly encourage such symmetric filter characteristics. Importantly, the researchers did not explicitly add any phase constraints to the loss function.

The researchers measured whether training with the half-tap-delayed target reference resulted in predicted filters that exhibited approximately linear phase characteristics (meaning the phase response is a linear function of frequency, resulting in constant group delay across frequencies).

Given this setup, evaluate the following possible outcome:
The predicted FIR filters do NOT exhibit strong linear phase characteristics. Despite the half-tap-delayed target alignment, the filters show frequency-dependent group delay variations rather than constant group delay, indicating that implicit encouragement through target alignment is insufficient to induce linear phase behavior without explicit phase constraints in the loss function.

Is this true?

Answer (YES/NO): NO